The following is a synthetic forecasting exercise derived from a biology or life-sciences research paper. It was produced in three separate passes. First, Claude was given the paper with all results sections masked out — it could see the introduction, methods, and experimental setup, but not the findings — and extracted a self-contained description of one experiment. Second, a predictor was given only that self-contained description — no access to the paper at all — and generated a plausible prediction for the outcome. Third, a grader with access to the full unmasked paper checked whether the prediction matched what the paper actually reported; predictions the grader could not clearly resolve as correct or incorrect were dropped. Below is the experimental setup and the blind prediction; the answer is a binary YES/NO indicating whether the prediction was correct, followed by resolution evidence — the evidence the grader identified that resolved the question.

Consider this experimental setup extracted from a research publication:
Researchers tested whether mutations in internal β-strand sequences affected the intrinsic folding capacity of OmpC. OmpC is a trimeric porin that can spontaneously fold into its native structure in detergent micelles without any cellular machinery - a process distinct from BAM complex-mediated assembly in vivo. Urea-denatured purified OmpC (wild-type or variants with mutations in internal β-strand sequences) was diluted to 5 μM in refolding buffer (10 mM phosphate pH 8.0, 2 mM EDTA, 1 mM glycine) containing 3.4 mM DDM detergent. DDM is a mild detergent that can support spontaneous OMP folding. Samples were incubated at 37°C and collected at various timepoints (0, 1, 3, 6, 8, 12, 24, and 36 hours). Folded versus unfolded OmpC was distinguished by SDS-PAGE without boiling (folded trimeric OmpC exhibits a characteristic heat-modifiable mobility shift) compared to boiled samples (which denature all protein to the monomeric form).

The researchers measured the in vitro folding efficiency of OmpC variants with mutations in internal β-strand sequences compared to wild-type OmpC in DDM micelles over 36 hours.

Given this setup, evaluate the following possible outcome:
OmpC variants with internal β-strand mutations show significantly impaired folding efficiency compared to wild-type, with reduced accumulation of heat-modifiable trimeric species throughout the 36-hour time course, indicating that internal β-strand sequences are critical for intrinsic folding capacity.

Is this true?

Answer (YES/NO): NO